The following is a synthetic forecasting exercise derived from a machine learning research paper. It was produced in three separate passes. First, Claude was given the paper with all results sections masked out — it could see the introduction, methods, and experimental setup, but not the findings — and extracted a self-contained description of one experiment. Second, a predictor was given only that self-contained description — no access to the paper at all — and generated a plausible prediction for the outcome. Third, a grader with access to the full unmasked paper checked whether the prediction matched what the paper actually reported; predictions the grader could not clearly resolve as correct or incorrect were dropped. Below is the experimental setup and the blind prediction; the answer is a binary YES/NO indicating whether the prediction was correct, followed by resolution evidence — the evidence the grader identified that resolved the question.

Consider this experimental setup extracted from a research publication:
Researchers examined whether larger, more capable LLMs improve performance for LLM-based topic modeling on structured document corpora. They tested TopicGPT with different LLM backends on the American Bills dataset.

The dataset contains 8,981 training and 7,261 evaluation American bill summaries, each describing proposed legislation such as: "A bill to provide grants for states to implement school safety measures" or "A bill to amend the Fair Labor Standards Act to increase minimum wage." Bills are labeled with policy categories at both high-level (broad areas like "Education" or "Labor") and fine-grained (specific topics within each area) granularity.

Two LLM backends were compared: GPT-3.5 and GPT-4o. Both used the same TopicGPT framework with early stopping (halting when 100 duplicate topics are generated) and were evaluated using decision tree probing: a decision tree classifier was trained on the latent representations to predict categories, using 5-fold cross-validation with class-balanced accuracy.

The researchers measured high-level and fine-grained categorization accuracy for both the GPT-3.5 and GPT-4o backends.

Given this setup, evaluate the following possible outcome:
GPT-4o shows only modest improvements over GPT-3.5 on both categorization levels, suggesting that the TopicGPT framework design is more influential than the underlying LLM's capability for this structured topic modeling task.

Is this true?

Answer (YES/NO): NO